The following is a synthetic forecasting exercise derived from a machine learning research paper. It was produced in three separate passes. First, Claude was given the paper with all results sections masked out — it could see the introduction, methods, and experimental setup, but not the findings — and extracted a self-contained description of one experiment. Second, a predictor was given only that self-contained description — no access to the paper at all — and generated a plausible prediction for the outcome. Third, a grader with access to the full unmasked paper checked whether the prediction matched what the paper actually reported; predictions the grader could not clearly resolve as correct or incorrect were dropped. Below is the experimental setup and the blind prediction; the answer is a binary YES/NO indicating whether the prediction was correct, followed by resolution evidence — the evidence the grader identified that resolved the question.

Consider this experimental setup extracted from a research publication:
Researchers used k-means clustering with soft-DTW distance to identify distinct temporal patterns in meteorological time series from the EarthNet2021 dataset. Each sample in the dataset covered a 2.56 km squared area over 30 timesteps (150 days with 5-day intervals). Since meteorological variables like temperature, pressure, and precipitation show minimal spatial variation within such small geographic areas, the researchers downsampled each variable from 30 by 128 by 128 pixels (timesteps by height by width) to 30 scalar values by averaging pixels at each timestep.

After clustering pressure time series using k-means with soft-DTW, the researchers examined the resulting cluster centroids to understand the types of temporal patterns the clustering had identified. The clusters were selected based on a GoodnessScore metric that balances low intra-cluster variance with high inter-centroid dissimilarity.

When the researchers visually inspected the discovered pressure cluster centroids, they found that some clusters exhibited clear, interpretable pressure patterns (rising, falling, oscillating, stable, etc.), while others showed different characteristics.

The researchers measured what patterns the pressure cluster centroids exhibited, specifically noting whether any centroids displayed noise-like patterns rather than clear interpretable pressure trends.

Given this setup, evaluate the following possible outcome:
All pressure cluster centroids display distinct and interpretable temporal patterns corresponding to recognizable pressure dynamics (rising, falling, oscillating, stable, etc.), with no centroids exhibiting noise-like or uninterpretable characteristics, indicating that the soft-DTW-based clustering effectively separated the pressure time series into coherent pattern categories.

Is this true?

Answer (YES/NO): NO